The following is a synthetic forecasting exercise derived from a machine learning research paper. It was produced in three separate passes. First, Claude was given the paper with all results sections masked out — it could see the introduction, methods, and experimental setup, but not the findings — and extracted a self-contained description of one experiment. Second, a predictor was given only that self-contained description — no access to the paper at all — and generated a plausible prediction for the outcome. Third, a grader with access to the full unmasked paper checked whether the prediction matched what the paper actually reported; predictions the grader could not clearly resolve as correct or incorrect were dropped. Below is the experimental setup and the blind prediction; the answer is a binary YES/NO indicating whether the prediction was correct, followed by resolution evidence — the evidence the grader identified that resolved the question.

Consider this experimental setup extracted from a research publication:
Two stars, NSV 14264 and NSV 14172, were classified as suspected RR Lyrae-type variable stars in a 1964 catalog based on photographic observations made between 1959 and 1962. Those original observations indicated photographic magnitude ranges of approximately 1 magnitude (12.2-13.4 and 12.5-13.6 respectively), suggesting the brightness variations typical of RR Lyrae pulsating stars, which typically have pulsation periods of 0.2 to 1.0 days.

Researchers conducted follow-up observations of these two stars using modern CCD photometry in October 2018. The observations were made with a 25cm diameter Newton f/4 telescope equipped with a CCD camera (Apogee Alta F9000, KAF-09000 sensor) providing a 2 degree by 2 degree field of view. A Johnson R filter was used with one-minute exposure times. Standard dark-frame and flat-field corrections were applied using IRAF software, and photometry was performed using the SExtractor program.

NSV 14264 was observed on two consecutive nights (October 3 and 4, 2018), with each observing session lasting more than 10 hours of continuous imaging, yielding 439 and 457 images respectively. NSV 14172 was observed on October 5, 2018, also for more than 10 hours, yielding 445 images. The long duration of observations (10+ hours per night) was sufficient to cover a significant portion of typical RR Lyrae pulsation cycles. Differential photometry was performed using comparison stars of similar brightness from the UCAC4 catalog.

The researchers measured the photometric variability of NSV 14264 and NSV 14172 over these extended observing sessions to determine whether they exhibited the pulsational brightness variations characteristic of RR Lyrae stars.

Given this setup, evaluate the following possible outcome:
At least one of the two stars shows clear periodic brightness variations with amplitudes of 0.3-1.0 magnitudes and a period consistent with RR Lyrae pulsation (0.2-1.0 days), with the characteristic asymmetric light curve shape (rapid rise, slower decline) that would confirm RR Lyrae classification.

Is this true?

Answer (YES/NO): NO